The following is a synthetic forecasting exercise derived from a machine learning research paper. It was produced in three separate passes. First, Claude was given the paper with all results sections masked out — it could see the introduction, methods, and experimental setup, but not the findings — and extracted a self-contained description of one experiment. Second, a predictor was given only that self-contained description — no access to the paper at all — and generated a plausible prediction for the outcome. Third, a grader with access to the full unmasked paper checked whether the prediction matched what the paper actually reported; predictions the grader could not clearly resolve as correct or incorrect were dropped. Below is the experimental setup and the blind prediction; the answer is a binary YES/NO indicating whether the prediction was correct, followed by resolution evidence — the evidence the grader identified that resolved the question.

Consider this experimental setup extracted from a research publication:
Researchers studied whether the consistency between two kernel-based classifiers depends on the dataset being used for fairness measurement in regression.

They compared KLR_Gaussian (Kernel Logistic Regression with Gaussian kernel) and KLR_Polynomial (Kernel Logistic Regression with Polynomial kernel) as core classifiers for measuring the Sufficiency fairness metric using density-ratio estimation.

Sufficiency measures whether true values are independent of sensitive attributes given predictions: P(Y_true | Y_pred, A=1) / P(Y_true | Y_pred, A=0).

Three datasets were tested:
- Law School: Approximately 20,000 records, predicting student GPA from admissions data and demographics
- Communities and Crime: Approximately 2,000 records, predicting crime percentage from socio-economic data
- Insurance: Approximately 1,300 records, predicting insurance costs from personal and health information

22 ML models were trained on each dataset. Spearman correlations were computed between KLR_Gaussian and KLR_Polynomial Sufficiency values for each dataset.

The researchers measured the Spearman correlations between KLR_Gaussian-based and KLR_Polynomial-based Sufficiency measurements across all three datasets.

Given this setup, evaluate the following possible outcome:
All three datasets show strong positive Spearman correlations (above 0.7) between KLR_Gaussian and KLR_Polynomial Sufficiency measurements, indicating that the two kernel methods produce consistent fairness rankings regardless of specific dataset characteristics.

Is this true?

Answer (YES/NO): NO